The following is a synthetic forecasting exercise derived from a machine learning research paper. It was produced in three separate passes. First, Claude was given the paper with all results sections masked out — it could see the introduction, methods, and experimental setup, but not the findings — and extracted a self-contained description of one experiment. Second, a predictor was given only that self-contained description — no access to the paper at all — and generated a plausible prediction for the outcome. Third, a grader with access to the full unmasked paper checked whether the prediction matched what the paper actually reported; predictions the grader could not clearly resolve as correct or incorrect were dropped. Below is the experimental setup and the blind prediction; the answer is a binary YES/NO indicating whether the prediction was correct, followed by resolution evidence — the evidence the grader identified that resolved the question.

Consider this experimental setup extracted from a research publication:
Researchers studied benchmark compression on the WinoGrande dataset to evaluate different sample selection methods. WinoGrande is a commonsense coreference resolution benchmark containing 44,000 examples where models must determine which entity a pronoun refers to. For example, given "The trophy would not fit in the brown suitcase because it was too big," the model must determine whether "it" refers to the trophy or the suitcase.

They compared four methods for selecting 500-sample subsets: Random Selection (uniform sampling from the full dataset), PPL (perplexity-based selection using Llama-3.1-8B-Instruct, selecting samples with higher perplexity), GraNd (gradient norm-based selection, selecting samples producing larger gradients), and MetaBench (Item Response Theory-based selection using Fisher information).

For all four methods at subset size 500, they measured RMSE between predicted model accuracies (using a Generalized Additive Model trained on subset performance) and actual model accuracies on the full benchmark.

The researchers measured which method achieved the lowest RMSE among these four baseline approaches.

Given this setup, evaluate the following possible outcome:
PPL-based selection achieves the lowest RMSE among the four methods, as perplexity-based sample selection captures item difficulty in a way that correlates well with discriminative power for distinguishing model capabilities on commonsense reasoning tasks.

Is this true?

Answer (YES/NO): NO